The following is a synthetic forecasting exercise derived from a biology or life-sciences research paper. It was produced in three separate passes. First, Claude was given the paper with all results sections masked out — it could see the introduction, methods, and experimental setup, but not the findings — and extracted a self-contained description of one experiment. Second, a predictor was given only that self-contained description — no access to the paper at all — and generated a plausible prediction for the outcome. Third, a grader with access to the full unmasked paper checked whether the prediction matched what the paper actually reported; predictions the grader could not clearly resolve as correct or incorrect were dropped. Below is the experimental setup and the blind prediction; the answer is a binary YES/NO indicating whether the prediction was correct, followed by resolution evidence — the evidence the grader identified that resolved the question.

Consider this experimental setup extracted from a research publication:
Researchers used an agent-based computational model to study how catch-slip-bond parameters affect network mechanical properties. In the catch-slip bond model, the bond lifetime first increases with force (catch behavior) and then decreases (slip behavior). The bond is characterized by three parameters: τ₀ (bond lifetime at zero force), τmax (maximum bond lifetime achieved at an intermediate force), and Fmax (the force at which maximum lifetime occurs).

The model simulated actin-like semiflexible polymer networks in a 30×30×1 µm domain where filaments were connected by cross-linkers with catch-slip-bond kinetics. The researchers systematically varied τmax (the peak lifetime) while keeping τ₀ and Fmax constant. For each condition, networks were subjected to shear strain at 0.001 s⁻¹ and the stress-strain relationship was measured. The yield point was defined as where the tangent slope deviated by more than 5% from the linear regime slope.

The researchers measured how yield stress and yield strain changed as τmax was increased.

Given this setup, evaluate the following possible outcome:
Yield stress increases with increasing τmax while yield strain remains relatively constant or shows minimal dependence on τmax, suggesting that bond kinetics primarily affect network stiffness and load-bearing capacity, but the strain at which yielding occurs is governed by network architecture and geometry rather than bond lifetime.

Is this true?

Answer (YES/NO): YES